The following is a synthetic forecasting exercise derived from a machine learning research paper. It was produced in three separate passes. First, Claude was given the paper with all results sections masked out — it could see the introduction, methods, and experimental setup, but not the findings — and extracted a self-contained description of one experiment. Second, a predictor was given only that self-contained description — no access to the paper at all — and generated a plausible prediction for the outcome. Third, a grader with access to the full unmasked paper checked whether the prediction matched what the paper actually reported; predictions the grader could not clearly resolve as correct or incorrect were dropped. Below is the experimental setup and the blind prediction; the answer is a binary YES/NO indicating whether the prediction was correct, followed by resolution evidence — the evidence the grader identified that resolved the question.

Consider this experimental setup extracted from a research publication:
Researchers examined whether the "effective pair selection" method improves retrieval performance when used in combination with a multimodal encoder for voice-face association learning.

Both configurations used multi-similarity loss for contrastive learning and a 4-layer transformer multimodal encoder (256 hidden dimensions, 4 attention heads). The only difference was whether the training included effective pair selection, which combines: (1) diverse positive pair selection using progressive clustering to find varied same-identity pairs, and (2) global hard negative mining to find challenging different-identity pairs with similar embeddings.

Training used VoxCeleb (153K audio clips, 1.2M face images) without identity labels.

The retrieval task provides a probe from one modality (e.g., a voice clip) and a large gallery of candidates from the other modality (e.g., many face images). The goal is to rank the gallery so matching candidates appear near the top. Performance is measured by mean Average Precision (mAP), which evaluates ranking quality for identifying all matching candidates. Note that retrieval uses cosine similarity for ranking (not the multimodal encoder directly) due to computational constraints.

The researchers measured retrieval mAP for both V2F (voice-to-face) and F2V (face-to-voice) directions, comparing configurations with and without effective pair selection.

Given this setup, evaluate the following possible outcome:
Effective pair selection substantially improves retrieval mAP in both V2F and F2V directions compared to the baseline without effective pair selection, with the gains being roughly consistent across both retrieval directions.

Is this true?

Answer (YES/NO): NO